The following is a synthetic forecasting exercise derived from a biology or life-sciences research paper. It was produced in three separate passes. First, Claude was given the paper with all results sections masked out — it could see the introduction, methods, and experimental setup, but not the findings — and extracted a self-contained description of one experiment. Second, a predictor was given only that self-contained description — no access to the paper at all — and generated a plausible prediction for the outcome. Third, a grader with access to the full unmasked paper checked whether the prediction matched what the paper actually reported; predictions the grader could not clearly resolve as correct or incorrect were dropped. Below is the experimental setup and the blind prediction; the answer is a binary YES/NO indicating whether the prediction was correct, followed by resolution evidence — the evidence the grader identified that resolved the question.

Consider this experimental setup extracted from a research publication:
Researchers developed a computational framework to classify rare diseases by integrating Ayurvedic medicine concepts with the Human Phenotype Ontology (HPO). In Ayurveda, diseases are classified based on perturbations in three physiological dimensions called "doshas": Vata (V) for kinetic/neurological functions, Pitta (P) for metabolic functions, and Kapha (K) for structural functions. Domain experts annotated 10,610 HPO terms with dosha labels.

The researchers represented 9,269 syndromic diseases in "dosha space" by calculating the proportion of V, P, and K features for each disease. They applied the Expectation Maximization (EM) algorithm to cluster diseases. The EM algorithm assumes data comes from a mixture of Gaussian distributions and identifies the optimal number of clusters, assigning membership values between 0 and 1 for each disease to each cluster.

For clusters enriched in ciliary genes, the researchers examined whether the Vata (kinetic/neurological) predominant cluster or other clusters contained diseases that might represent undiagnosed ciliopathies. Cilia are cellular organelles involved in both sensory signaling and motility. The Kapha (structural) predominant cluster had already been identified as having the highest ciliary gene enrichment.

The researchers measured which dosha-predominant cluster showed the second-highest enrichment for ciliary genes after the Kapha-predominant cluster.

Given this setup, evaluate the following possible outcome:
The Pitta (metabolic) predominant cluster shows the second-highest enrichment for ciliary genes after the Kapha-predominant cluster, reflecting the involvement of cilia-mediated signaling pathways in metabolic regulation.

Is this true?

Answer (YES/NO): NO